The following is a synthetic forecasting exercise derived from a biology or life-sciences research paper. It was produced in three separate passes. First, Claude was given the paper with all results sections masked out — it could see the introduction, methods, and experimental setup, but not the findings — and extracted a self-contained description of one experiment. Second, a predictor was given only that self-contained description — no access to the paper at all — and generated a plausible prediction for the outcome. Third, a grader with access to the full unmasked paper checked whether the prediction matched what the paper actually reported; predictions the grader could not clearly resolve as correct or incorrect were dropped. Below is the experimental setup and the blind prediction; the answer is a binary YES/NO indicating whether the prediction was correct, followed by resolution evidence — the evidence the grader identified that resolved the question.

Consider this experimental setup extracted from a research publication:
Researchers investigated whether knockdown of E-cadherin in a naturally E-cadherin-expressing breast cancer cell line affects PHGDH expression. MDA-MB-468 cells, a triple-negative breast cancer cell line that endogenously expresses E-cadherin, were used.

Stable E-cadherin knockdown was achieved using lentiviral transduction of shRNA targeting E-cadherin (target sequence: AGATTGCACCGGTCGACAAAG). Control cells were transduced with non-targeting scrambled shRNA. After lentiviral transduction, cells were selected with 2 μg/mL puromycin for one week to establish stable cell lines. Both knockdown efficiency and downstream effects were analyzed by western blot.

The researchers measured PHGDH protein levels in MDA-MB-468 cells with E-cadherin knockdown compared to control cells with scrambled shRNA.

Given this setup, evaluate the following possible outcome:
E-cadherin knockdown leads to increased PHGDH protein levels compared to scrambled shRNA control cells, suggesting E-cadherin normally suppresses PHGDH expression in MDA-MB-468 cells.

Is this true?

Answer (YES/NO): NO